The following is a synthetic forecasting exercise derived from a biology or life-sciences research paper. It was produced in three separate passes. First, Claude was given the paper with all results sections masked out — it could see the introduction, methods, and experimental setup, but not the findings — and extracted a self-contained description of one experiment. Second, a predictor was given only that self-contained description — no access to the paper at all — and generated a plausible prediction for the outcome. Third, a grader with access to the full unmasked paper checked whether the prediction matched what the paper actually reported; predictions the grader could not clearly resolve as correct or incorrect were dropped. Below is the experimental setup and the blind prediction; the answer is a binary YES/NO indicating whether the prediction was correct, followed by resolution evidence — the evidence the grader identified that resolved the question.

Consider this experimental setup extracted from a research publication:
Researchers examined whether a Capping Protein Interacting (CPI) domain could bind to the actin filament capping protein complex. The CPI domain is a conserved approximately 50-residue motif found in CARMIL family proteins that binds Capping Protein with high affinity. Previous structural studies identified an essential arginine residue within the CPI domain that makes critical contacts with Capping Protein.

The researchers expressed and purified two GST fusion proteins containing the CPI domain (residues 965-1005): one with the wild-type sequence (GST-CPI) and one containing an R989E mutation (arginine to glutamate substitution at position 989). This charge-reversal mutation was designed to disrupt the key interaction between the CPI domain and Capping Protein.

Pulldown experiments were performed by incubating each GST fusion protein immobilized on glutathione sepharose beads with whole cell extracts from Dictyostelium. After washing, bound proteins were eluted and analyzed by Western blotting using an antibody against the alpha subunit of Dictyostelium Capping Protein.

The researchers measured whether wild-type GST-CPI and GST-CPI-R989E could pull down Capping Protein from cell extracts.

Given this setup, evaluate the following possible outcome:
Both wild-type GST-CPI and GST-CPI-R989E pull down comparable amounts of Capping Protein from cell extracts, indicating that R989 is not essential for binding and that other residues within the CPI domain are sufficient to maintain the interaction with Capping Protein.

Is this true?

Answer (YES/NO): NO